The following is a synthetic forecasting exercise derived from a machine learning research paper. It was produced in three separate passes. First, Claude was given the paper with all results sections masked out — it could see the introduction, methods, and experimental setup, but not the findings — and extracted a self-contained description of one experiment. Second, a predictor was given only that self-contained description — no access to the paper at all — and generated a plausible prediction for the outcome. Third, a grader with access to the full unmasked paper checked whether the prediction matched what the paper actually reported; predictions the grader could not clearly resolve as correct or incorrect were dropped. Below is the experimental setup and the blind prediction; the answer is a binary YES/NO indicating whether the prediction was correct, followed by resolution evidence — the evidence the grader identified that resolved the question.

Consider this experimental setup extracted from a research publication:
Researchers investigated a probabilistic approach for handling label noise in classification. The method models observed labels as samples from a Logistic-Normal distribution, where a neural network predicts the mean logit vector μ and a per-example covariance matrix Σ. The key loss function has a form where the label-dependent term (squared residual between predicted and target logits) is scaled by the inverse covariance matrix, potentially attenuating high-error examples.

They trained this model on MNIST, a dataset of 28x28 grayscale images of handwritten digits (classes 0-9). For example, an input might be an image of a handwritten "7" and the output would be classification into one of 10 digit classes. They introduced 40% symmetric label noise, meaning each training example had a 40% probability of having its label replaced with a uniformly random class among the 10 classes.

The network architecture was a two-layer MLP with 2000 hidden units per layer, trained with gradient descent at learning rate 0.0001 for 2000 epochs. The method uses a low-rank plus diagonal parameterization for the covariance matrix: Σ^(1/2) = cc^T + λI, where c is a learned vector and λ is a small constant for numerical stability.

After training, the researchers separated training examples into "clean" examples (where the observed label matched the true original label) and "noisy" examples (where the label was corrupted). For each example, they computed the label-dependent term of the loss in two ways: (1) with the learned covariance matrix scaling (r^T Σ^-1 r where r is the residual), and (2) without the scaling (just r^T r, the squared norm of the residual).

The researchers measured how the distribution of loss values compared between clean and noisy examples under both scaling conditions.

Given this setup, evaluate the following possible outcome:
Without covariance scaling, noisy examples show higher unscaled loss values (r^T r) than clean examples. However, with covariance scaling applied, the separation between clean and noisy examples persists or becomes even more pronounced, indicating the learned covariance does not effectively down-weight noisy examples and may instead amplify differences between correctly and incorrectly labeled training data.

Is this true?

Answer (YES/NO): NO